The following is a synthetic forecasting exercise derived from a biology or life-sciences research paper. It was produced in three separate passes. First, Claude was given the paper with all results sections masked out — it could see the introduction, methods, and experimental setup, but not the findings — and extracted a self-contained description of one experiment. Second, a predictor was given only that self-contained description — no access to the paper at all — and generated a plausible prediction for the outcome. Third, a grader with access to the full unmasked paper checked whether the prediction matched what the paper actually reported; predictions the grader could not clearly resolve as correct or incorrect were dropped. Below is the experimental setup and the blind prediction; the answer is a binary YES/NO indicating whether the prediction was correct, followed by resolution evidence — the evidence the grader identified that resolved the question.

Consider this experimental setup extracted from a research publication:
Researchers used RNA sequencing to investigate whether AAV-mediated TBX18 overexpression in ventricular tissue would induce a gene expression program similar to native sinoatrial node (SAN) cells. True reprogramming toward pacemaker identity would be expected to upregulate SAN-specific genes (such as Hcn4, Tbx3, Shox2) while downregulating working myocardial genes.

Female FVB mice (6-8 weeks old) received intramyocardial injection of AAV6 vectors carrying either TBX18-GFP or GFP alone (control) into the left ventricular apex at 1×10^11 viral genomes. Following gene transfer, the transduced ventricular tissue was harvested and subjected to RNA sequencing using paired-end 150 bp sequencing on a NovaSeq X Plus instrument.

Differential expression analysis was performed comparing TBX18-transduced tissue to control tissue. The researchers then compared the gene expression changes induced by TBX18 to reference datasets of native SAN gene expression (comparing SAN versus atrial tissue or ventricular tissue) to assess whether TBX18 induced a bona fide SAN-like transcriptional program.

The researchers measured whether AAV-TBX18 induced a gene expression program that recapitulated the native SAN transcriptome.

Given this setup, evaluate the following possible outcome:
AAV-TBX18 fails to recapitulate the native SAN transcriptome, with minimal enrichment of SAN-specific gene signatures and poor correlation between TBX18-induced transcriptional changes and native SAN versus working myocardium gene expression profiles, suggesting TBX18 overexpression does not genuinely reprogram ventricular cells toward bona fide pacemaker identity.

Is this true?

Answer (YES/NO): YES